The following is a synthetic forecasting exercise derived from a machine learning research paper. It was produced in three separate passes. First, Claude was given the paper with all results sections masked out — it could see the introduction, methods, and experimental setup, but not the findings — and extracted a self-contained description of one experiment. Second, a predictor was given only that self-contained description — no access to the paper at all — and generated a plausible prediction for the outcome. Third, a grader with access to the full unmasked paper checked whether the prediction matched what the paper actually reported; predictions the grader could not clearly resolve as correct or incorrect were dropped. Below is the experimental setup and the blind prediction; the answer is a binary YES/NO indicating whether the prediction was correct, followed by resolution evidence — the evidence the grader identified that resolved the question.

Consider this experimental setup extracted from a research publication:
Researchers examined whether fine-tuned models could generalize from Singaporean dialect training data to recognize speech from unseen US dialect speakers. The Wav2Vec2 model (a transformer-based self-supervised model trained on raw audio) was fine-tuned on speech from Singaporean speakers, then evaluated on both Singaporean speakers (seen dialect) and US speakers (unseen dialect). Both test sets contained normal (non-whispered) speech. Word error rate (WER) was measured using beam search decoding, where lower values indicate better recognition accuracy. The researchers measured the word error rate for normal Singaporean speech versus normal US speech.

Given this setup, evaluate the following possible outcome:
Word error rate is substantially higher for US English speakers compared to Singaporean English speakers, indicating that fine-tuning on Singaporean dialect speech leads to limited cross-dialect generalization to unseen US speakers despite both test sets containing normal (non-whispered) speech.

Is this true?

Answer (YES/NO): YES